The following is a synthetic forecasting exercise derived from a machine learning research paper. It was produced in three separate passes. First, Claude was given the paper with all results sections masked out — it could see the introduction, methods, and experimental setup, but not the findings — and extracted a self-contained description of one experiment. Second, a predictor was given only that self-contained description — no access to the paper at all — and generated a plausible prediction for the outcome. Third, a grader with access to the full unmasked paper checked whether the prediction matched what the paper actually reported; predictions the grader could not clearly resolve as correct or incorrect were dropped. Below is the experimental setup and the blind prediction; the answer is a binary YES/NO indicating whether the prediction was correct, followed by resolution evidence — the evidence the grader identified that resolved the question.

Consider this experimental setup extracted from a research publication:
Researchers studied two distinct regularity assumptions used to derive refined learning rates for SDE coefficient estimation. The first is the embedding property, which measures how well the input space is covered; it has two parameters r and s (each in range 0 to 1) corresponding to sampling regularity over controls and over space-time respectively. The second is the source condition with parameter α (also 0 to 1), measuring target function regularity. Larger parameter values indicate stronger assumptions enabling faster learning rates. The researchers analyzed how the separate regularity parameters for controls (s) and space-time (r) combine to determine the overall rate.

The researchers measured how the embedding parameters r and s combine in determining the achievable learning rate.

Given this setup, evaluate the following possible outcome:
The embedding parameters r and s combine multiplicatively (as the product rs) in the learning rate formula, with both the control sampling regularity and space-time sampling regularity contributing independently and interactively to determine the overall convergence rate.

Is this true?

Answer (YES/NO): NO